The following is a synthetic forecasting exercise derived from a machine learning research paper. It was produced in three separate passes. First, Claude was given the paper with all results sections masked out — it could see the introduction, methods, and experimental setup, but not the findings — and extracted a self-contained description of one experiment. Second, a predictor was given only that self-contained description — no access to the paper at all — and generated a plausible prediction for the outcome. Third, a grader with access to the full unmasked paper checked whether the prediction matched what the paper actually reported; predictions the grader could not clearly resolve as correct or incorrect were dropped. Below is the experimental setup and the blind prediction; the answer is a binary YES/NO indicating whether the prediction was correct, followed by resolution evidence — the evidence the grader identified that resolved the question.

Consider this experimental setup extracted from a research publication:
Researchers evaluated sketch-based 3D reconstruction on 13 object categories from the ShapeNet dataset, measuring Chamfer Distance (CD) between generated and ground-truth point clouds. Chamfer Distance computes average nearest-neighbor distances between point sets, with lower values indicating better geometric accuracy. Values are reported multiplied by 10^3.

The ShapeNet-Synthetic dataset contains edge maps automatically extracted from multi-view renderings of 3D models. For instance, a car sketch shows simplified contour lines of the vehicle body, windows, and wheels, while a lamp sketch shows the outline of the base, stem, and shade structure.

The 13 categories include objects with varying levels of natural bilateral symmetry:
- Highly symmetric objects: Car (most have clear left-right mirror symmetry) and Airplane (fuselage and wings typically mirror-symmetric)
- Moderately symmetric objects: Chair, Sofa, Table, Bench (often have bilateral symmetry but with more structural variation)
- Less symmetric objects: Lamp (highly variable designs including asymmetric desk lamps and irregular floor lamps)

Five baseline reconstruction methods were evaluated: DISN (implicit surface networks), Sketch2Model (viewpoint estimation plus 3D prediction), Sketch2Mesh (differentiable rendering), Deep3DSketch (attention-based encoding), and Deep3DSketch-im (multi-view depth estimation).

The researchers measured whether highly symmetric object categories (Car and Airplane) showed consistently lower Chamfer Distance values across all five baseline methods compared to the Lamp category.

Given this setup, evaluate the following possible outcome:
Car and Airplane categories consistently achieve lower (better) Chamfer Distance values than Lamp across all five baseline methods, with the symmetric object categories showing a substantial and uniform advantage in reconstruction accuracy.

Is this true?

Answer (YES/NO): YES